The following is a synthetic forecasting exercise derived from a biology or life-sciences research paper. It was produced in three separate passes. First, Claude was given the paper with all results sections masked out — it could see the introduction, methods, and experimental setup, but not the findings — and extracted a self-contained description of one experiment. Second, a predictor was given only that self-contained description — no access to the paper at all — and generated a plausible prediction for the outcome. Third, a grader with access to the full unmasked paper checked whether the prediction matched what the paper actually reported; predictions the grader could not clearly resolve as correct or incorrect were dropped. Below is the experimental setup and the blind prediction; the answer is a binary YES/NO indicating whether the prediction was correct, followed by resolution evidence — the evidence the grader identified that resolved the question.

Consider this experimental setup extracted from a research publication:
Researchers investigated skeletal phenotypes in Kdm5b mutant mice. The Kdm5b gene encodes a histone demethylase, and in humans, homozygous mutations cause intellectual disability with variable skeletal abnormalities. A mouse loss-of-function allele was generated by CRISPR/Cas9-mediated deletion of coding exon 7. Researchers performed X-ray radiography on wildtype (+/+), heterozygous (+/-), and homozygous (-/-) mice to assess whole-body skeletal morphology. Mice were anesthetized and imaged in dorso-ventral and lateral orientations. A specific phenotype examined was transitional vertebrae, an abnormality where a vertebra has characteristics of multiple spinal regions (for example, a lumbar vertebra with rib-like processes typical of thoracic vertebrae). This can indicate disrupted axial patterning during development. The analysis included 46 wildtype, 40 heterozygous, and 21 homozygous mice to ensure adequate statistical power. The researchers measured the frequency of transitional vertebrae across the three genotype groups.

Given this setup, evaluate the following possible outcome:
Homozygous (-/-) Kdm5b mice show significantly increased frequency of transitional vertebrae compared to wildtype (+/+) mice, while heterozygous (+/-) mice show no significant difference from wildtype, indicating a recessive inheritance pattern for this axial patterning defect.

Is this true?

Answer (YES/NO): NO